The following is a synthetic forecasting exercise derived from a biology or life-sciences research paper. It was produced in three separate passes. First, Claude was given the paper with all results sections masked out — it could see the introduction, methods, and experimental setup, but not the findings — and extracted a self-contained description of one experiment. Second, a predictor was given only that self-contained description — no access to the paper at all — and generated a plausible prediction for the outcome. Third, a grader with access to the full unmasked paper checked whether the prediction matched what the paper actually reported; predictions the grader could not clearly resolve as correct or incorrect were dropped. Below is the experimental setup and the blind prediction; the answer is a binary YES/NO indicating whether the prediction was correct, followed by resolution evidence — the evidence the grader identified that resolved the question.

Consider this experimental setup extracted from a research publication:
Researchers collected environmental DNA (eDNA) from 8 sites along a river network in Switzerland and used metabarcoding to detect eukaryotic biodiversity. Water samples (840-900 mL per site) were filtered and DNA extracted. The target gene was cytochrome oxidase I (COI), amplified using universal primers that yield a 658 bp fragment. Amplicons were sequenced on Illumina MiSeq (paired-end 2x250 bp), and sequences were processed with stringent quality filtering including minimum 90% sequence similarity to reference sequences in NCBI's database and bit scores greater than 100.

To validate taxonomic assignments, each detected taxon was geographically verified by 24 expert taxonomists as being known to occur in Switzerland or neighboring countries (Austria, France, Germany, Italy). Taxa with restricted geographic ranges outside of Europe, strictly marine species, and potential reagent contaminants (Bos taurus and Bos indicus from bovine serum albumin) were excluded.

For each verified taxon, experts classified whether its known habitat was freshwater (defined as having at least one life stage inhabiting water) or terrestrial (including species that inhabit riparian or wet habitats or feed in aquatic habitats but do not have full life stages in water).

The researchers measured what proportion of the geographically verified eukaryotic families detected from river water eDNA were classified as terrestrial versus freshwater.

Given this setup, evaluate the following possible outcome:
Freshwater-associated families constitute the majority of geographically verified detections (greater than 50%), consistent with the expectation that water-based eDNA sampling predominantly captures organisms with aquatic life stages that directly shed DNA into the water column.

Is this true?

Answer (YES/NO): YES